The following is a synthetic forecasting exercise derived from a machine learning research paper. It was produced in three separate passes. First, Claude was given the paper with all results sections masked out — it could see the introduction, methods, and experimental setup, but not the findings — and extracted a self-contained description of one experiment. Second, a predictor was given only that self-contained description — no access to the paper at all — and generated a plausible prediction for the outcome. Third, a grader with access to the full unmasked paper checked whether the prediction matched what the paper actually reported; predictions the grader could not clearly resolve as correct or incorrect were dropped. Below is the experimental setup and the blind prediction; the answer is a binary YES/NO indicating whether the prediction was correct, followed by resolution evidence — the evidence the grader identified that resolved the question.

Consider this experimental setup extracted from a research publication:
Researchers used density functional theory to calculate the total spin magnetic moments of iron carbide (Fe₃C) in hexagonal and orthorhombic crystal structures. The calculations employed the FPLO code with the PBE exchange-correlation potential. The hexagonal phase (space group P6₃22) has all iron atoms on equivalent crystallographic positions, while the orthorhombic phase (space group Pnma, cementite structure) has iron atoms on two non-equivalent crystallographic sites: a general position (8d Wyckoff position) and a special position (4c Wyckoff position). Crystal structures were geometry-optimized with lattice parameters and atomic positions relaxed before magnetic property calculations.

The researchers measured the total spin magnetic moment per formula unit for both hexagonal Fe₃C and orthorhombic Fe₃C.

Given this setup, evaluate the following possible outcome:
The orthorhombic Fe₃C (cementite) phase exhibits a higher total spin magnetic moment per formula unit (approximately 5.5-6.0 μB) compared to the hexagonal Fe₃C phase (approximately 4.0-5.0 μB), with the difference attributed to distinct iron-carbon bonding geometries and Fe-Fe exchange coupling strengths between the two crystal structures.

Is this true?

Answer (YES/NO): NO